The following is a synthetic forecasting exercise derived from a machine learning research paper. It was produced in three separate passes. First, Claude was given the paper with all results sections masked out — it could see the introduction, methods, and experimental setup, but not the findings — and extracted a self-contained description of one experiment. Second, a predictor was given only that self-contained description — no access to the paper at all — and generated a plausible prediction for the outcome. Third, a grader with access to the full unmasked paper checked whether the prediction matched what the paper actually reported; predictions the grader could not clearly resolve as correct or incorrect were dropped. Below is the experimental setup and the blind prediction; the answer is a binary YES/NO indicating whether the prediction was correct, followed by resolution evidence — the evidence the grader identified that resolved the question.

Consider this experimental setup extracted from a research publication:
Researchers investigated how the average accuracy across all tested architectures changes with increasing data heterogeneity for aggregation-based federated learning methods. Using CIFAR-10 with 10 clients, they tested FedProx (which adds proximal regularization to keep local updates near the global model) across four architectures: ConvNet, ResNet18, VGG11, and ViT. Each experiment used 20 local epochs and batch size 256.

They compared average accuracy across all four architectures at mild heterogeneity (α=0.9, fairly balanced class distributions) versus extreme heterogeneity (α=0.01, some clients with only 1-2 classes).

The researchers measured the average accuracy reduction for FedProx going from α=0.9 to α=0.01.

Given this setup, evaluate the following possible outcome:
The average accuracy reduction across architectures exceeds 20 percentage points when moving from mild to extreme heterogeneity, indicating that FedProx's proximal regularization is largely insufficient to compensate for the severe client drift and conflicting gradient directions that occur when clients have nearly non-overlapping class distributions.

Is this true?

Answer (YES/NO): YES